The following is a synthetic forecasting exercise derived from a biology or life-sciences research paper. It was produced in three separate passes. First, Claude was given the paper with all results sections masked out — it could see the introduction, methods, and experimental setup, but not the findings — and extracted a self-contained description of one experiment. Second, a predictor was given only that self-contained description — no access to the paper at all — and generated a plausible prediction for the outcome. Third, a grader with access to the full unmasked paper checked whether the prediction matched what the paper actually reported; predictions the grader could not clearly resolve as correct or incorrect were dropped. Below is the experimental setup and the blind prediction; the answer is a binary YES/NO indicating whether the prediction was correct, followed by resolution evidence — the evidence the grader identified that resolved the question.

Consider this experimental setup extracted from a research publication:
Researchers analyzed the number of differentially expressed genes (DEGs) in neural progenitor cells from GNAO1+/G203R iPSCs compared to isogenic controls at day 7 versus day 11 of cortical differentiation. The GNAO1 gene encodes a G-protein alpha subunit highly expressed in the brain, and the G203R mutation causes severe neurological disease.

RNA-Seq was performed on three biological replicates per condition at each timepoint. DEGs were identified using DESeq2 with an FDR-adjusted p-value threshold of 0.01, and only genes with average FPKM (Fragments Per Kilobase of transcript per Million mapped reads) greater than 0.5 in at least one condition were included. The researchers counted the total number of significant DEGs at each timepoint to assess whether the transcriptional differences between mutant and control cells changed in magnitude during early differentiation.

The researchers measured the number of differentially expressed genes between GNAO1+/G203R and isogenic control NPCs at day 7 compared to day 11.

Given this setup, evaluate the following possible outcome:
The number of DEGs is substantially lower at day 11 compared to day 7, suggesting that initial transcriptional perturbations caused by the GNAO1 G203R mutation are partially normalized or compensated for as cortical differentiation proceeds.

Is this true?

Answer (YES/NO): NO